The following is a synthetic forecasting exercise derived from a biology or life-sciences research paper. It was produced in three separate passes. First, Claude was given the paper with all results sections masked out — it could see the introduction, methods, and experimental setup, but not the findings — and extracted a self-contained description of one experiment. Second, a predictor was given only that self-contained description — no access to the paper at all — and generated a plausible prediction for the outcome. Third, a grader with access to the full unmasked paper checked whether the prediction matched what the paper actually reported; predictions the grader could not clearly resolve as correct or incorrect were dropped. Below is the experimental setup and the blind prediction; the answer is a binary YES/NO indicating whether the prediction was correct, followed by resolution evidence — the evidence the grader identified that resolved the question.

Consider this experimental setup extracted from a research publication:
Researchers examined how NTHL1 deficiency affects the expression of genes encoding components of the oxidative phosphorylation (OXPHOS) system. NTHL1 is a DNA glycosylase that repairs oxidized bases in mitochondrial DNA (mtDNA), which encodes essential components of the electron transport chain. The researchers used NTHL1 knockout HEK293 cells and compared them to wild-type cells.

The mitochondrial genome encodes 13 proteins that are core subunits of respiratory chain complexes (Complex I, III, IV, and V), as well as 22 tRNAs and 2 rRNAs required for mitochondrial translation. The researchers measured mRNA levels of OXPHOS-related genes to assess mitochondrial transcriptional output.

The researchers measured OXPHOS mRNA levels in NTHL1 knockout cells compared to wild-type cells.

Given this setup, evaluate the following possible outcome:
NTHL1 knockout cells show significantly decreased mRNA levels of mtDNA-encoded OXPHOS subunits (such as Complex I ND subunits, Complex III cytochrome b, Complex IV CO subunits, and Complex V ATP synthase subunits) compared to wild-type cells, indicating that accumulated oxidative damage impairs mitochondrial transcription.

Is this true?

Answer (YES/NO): NO